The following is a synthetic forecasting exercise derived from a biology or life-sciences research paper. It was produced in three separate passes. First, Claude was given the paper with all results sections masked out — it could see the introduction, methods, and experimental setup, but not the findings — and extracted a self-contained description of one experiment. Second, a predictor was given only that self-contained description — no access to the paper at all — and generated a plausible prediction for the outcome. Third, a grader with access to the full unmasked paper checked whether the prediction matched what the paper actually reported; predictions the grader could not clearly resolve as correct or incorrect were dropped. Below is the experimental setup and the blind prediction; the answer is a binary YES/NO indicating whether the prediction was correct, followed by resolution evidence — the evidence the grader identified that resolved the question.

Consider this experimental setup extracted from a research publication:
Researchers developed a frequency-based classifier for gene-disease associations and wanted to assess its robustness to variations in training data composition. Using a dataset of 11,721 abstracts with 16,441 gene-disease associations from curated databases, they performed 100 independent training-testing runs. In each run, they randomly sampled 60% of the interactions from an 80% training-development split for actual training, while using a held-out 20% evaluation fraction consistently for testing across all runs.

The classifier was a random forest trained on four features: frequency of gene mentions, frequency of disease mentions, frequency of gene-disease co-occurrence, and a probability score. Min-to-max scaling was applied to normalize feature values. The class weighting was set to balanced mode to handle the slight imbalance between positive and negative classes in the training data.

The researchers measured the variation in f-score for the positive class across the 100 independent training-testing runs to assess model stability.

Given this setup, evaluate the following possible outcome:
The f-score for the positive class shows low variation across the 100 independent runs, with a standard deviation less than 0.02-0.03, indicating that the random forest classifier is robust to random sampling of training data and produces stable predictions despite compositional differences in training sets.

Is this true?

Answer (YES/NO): YES